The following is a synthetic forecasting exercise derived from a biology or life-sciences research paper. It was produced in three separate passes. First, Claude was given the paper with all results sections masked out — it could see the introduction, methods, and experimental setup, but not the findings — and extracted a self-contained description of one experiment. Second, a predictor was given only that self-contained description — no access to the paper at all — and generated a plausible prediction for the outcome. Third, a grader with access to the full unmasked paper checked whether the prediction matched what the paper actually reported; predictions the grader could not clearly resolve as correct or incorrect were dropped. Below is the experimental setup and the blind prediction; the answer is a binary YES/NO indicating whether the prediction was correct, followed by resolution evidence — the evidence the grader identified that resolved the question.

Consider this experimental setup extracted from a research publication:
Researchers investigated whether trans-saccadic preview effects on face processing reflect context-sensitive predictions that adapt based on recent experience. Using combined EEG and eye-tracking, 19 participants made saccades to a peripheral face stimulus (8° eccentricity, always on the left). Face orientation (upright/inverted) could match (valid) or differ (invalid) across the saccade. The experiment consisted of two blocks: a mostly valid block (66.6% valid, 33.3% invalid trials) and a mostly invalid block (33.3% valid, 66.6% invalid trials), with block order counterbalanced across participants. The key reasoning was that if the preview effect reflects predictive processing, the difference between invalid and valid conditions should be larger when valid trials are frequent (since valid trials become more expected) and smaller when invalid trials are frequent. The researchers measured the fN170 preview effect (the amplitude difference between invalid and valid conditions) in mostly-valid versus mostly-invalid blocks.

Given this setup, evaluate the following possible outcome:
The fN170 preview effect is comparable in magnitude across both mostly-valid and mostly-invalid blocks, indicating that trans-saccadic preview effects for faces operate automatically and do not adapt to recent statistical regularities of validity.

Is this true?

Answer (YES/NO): YES